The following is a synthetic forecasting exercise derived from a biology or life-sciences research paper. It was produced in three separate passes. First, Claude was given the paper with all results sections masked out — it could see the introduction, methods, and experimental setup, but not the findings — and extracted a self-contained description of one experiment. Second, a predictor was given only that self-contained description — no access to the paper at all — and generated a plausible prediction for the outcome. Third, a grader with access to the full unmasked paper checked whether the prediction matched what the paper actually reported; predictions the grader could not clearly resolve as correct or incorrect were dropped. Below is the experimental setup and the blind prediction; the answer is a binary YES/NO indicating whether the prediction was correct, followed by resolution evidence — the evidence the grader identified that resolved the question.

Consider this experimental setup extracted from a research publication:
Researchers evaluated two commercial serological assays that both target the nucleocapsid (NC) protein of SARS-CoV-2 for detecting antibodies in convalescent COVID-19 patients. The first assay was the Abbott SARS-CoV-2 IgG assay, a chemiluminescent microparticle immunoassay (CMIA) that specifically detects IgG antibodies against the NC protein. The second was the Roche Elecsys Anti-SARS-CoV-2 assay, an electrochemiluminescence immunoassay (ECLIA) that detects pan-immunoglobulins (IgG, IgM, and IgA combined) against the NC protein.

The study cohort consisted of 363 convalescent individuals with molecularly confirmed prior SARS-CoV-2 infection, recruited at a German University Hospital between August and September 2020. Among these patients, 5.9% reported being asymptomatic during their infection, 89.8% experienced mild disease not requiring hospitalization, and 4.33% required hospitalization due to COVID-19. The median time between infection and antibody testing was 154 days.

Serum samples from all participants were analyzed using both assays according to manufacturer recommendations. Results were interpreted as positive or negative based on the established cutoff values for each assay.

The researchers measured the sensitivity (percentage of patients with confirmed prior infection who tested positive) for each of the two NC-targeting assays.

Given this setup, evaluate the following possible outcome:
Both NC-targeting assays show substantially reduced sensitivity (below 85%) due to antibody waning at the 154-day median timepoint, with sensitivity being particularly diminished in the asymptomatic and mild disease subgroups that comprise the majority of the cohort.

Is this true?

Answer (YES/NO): NO